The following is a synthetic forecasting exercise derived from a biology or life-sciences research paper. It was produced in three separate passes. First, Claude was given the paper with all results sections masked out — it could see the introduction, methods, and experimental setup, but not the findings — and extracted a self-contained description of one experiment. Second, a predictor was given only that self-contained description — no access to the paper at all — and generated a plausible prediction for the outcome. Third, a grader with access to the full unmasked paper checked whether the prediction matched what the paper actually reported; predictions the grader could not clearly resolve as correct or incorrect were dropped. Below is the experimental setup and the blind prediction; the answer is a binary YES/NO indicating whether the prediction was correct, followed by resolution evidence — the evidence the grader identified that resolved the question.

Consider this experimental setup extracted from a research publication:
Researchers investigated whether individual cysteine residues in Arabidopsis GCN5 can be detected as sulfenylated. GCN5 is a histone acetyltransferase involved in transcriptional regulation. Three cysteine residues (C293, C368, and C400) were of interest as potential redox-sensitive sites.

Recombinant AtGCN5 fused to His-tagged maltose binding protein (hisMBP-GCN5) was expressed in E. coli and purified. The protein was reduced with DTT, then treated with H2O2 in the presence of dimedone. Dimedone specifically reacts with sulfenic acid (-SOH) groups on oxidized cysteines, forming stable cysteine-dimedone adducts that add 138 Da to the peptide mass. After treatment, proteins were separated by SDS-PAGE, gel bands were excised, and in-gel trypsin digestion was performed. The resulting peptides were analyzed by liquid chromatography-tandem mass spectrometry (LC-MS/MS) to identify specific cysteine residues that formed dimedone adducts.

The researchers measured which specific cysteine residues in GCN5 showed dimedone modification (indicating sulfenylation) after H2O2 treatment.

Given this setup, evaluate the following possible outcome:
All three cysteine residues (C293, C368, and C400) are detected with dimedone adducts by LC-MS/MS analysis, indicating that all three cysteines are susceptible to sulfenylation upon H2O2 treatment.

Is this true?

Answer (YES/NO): YES